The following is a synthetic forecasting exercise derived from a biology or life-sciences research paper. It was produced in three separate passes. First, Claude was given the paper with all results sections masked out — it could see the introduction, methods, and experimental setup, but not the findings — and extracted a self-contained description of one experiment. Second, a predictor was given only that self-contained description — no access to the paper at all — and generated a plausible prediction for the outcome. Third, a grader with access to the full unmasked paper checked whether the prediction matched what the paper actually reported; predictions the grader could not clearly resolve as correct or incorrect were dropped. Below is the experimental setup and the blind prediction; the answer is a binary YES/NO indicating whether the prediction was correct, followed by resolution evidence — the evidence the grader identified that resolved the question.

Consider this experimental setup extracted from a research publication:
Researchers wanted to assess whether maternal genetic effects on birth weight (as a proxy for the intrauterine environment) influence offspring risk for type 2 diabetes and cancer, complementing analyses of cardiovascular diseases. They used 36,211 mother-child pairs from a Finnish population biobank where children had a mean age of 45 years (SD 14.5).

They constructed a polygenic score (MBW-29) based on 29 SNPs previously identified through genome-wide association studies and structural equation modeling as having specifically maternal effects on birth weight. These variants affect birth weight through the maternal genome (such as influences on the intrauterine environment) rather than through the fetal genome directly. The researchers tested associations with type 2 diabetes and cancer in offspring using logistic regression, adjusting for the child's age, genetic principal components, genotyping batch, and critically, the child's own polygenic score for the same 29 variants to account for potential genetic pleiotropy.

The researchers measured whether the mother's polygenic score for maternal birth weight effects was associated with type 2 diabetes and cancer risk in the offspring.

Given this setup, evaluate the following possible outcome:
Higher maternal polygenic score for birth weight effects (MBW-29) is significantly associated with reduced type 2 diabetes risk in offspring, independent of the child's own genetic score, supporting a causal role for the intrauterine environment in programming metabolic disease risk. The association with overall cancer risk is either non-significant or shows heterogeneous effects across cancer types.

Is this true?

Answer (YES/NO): NO